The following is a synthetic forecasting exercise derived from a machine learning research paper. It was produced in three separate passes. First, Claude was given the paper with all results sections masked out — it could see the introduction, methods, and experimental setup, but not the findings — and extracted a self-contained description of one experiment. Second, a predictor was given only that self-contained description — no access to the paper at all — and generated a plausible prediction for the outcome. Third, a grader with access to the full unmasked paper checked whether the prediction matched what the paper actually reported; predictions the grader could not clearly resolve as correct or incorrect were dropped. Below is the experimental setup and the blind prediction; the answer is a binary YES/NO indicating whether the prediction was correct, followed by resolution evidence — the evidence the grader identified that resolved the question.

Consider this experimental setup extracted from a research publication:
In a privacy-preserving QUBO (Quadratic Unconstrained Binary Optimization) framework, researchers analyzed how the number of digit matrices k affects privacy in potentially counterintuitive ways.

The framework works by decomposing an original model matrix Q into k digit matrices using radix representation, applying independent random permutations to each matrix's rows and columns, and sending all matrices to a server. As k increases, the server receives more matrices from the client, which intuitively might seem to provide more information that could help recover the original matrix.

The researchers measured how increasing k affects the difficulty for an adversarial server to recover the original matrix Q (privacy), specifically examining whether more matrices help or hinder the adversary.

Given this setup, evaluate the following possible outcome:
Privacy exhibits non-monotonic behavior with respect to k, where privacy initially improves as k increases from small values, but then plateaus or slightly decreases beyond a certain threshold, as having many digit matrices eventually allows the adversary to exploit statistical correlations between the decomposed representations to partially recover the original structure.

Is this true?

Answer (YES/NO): NO